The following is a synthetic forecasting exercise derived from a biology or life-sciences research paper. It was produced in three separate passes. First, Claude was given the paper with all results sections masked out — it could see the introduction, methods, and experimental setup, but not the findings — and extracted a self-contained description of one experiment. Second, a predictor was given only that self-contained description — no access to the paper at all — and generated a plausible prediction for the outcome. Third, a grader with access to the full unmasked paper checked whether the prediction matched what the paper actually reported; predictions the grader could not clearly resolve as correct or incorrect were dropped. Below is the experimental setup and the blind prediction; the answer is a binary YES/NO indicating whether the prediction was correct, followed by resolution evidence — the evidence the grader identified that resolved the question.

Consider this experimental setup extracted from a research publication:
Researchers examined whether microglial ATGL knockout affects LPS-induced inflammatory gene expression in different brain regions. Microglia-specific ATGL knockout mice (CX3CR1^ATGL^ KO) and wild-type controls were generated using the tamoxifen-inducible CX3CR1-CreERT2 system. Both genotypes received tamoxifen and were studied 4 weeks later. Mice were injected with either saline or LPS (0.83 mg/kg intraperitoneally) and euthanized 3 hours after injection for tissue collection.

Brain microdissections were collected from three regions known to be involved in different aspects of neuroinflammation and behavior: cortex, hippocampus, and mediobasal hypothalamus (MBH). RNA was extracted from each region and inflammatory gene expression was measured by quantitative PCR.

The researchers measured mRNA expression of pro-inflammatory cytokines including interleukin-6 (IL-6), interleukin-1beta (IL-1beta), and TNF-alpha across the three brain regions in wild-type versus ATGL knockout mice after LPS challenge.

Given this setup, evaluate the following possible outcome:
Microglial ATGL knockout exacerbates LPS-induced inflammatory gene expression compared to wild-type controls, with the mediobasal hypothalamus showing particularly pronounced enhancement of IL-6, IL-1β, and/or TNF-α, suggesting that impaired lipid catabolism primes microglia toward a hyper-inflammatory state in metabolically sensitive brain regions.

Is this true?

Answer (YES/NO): NO